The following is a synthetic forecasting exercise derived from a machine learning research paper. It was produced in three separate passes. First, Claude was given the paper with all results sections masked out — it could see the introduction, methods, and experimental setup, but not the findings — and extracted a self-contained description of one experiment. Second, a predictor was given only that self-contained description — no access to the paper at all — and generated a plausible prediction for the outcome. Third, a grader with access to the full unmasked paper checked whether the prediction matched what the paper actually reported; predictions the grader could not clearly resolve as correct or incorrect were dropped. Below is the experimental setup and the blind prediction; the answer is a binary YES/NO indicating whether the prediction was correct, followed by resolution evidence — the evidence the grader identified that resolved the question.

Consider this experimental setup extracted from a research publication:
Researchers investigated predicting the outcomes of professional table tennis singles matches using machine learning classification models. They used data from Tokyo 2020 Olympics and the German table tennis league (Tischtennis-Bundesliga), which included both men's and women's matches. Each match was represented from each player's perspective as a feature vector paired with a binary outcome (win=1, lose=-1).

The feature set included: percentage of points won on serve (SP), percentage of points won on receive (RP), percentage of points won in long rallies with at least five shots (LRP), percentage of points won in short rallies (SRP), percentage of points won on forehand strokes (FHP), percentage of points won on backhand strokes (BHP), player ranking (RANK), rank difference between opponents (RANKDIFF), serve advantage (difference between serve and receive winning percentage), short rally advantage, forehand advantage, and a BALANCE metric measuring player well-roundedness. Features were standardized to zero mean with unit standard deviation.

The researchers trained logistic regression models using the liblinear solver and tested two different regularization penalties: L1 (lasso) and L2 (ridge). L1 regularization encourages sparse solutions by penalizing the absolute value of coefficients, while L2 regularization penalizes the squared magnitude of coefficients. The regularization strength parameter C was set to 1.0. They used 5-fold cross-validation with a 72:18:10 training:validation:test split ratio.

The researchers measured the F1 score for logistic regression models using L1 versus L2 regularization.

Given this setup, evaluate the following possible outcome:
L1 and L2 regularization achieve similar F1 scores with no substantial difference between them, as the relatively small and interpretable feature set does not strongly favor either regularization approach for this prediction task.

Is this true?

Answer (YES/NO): NO